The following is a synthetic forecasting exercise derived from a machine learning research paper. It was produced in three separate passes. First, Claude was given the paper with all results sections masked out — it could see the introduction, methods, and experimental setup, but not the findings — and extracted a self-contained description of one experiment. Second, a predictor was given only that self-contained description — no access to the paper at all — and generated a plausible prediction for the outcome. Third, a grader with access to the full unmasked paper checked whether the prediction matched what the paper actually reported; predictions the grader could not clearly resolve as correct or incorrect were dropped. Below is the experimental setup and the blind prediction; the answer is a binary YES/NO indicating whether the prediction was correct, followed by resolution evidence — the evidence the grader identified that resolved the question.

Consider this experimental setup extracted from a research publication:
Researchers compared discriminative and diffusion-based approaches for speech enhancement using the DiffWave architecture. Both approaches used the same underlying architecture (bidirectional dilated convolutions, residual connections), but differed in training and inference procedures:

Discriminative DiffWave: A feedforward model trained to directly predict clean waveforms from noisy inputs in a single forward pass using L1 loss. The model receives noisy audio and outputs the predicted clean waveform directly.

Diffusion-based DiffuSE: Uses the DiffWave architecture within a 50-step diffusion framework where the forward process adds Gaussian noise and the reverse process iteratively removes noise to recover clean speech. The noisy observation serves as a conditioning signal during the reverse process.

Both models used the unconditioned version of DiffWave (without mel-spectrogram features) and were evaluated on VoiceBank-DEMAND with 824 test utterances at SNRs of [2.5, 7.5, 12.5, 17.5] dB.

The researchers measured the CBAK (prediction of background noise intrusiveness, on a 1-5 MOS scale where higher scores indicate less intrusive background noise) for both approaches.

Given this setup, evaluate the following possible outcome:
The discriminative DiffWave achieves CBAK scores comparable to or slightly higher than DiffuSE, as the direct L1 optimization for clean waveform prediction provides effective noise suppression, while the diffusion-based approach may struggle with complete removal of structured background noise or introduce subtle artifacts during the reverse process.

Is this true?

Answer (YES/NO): NO